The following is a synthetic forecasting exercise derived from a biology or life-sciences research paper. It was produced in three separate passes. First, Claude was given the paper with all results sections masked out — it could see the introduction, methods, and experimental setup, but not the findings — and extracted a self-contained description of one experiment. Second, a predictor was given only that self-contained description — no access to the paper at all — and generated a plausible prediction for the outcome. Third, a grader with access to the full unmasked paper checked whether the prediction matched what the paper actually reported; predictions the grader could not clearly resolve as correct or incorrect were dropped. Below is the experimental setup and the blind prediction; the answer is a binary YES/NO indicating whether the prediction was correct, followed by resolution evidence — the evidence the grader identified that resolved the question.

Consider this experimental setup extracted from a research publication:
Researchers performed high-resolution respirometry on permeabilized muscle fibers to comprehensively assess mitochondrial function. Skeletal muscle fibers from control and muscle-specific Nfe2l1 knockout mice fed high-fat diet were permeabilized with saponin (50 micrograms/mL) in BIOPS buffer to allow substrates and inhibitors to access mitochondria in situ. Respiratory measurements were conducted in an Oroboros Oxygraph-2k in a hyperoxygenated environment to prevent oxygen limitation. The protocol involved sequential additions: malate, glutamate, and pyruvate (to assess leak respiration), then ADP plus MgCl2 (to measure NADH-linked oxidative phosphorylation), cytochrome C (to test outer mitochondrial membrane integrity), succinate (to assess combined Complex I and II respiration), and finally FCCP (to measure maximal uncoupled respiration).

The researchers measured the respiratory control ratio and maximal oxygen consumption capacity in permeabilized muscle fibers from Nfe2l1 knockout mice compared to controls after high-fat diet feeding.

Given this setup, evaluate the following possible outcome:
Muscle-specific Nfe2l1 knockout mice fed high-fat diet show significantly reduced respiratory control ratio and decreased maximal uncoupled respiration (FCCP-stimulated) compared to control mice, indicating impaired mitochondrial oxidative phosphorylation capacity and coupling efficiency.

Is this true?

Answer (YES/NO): NO